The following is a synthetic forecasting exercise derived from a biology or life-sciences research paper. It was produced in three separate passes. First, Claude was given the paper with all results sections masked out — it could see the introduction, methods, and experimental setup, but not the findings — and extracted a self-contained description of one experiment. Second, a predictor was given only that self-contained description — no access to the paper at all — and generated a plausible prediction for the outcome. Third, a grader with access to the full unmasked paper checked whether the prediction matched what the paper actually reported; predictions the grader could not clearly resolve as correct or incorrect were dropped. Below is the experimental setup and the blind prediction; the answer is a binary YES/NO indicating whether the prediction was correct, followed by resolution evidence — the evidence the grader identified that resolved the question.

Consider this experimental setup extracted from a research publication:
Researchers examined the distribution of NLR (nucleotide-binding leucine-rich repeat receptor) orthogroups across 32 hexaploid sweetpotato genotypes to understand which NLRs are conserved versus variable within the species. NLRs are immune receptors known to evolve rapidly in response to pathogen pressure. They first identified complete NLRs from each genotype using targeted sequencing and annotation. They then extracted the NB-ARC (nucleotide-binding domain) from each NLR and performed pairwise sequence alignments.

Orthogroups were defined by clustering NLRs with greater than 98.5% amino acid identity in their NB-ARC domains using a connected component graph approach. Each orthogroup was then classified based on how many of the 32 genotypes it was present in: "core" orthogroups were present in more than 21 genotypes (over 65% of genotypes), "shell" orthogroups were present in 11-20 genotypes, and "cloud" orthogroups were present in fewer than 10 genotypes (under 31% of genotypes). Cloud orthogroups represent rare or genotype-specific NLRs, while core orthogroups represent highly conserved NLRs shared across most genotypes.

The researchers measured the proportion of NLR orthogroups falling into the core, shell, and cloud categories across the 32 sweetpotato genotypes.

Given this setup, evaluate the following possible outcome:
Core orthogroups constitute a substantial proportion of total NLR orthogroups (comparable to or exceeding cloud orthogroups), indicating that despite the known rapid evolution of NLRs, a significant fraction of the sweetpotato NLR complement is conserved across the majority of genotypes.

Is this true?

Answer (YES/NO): NO